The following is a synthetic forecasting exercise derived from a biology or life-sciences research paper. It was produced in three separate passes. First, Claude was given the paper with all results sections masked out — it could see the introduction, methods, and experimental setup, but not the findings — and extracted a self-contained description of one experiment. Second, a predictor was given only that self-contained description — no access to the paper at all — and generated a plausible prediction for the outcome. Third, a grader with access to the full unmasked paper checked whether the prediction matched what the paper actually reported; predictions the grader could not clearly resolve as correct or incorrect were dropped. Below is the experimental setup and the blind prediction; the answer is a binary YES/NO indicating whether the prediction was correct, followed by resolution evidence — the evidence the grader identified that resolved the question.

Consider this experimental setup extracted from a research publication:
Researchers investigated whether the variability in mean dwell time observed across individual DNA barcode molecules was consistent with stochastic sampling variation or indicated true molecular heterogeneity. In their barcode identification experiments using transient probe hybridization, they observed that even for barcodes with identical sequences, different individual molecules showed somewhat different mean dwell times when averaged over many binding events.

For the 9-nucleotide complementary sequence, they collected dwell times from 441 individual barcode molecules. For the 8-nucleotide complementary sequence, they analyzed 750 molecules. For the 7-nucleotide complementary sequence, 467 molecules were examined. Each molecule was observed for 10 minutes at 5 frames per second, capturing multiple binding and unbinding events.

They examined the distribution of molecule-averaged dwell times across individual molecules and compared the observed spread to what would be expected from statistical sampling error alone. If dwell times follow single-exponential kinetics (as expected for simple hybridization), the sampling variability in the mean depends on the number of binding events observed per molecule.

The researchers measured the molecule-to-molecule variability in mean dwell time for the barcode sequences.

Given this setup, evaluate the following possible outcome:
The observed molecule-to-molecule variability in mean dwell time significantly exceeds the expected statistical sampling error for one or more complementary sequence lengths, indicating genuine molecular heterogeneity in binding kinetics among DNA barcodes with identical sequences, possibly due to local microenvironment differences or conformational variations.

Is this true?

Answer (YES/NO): NO